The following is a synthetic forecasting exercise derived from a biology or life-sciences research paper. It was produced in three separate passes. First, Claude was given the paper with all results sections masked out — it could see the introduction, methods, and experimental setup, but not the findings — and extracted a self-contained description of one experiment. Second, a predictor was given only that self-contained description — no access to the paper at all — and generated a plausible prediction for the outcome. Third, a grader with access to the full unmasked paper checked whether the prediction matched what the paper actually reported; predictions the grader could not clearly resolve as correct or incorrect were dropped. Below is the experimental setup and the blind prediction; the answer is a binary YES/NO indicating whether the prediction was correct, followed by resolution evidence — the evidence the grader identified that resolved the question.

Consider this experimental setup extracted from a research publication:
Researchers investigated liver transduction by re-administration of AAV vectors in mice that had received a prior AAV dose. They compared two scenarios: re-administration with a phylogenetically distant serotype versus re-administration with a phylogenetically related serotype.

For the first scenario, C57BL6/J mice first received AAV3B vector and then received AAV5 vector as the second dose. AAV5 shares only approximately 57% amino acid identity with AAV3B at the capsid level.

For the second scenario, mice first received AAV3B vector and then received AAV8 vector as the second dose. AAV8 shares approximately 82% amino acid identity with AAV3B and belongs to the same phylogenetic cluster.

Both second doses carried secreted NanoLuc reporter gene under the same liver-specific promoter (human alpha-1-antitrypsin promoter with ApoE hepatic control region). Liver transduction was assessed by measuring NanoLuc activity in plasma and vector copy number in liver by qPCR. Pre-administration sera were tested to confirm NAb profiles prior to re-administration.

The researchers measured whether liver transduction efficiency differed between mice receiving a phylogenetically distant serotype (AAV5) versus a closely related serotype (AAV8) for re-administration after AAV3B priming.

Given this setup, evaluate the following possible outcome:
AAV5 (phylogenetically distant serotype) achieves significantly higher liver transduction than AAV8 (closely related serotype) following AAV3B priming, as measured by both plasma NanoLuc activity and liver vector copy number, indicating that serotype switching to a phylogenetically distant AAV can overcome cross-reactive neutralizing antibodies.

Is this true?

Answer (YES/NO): NO